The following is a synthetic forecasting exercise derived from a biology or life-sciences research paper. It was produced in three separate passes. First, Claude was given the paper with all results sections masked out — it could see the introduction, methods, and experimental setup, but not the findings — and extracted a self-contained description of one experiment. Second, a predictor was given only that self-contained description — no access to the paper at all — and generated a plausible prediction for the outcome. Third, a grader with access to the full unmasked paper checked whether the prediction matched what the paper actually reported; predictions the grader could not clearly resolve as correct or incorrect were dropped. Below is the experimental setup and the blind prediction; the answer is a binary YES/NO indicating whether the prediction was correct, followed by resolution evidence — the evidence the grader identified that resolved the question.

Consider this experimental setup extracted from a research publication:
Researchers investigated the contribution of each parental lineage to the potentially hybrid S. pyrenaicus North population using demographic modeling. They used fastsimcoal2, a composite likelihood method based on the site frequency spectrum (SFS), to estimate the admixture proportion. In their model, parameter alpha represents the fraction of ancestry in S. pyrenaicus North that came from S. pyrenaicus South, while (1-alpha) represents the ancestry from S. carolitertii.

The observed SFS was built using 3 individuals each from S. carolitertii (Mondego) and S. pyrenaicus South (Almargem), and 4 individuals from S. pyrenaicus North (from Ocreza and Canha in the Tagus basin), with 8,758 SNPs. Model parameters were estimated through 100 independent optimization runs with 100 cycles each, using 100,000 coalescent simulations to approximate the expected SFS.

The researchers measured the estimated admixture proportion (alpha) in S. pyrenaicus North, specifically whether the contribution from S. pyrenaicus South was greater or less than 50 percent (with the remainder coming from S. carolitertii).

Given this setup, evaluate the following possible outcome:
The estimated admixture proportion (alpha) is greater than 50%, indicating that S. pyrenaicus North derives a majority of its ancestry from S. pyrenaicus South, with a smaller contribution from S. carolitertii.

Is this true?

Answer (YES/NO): NO